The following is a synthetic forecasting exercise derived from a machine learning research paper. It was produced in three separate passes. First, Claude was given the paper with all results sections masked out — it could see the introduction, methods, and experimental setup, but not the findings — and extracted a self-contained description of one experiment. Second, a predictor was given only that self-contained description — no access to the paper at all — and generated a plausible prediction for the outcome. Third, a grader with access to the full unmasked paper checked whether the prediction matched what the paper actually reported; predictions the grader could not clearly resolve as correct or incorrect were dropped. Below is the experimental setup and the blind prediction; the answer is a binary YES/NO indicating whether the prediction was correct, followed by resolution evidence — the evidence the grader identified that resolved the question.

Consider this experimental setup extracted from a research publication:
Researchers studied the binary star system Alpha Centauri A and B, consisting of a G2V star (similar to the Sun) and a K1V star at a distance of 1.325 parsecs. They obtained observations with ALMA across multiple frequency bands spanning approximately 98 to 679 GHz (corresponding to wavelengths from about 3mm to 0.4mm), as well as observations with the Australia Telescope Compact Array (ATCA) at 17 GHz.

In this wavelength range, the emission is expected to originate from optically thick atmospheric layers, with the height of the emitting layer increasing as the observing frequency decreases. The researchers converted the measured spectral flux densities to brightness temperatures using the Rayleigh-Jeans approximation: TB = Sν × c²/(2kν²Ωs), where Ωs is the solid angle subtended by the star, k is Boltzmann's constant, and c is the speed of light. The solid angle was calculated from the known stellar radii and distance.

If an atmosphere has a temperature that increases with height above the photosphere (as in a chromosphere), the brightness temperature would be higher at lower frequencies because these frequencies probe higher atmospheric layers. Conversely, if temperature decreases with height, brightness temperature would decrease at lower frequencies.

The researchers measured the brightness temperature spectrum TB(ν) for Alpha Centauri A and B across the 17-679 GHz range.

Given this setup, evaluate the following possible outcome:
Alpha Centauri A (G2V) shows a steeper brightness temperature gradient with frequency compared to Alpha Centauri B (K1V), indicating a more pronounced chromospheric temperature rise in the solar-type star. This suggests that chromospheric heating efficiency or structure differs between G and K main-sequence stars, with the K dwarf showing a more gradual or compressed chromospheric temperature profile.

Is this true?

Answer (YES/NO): NO